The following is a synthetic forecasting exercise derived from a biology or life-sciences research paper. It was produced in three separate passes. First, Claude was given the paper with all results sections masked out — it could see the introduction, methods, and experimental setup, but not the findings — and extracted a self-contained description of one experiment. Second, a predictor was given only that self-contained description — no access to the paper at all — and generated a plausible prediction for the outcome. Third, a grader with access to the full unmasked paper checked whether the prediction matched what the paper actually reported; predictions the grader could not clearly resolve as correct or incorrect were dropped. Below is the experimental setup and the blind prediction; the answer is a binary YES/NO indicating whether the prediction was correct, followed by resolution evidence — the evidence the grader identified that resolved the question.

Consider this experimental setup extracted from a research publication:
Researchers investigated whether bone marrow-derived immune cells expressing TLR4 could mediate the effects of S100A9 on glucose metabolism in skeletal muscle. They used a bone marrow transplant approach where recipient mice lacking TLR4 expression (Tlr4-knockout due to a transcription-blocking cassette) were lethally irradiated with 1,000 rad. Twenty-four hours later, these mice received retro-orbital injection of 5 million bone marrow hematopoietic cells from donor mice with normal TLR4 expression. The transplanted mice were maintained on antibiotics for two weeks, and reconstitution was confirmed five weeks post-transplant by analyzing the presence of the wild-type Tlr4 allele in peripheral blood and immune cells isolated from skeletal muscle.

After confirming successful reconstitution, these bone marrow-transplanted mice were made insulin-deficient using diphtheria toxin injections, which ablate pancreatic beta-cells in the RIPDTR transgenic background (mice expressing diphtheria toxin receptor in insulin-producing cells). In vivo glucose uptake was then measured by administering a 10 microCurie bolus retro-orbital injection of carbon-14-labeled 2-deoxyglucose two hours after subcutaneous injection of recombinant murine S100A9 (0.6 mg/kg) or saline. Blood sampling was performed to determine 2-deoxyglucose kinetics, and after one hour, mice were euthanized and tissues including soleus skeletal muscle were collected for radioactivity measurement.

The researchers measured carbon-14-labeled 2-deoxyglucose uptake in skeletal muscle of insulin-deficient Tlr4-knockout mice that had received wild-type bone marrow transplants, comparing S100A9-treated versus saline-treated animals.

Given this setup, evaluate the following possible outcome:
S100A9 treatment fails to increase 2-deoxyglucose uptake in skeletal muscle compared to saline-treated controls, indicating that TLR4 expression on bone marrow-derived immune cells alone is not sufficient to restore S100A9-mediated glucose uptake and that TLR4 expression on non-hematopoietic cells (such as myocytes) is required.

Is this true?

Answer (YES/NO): NO